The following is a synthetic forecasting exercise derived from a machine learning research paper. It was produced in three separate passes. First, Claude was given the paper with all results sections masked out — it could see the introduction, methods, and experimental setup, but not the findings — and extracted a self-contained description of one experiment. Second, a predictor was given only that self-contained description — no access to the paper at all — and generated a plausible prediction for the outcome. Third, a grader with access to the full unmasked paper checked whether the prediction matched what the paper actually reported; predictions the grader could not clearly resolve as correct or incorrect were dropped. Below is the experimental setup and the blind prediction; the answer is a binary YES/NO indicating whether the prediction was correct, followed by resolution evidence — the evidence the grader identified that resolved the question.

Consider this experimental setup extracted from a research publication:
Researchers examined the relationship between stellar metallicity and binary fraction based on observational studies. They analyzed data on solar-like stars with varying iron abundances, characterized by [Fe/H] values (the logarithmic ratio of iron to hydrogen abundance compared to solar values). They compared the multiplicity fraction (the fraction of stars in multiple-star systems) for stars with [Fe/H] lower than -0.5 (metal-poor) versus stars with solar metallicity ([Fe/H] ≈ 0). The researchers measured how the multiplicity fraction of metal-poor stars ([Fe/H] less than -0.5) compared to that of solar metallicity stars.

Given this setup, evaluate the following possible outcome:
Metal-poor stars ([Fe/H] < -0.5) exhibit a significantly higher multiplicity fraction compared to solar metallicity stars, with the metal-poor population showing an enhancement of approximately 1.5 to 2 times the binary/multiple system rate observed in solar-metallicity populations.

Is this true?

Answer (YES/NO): NO